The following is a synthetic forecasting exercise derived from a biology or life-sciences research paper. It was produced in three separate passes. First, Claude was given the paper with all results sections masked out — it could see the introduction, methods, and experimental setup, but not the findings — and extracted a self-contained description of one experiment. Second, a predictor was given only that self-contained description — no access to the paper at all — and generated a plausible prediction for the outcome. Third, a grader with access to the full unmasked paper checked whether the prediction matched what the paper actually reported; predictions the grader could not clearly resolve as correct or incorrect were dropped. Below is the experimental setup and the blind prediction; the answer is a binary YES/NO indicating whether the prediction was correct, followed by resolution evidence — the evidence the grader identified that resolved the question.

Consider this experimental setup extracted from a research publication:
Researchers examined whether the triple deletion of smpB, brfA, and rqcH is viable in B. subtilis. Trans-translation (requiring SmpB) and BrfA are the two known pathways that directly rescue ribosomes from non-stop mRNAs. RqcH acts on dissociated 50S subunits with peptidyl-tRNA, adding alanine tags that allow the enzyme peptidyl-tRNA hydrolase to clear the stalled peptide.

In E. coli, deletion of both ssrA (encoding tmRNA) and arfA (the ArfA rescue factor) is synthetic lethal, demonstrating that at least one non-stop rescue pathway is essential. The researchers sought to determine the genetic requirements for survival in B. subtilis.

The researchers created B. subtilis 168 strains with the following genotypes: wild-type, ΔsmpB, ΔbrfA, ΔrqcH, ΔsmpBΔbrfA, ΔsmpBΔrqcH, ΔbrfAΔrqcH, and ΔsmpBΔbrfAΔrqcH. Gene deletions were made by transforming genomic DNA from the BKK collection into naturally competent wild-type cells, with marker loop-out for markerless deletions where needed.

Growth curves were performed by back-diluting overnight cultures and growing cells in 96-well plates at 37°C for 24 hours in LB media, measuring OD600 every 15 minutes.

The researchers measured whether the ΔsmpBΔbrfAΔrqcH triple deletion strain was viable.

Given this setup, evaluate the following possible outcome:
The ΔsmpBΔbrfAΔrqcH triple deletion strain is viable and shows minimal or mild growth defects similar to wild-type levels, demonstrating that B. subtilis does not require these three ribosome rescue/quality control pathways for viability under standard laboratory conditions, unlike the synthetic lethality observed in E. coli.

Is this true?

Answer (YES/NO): NO